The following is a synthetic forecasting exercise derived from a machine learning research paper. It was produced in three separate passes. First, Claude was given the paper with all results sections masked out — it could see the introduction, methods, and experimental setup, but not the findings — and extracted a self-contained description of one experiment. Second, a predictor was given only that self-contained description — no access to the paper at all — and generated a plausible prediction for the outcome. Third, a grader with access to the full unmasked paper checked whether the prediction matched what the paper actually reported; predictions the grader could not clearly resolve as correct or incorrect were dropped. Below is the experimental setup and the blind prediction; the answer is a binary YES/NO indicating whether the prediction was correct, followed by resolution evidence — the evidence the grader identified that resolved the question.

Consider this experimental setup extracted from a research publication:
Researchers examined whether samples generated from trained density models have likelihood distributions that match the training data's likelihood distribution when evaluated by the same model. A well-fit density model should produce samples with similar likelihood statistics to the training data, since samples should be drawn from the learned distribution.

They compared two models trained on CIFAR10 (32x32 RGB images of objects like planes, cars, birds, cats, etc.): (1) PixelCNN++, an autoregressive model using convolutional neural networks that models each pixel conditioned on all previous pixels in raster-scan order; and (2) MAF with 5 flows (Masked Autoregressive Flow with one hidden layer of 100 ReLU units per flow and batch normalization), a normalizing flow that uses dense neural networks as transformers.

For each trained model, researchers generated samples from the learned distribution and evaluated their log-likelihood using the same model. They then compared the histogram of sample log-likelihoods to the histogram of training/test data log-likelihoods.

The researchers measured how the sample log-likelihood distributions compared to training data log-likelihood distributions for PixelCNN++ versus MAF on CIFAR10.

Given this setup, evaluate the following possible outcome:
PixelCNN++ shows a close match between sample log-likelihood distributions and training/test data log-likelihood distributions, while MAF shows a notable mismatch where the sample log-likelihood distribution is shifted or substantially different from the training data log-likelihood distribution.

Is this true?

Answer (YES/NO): NO